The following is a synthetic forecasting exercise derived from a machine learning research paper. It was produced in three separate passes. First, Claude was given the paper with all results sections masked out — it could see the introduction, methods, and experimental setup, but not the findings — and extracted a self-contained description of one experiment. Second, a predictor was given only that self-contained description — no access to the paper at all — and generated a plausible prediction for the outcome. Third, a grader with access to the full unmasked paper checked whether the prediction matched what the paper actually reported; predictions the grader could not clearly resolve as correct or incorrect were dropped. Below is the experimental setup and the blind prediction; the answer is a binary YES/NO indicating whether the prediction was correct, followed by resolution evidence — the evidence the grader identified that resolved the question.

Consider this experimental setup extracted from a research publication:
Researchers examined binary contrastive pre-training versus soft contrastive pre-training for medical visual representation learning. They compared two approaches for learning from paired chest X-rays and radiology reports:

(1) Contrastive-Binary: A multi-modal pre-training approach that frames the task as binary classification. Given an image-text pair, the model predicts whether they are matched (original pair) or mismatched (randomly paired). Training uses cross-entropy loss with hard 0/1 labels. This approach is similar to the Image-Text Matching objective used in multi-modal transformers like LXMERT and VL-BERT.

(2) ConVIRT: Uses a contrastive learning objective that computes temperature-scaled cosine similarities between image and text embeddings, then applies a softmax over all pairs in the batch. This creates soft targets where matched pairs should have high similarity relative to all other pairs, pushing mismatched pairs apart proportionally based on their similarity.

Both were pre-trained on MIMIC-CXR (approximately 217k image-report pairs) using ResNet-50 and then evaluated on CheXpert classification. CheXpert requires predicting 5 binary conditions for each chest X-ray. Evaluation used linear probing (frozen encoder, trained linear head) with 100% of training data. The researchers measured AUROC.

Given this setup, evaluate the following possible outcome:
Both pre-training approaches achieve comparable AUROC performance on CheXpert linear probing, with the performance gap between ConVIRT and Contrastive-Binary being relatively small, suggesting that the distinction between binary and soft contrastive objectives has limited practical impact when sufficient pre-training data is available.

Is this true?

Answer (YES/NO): NO